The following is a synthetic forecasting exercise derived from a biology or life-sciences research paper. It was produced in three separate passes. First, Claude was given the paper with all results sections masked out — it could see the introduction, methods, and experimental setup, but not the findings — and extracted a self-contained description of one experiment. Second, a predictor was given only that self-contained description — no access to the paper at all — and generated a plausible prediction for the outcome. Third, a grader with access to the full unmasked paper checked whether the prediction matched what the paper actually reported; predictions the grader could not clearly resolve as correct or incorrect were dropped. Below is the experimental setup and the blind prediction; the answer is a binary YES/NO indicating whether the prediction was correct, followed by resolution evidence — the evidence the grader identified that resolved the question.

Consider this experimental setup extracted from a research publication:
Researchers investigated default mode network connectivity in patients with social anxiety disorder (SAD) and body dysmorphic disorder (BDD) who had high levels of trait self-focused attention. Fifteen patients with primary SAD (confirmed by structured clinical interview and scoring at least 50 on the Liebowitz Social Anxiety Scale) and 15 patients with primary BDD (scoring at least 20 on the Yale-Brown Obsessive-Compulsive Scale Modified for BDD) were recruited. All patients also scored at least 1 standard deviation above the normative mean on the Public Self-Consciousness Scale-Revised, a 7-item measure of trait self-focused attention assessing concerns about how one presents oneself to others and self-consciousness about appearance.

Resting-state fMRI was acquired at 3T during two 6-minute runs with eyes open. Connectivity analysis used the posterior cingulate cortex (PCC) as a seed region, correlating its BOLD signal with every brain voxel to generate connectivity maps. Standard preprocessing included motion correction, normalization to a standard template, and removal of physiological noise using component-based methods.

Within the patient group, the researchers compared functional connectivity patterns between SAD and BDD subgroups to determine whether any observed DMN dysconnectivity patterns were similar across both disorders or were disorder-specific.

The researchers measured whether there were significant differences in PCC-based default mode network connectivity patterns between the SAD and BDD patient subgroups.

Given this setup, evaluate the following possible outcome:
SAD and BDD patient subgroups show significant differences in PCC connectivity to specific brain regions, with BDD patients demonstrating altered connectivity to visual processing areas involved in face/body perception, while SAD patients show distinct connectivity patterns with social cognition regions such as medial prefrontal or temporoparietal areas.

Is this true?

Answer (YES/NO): NO